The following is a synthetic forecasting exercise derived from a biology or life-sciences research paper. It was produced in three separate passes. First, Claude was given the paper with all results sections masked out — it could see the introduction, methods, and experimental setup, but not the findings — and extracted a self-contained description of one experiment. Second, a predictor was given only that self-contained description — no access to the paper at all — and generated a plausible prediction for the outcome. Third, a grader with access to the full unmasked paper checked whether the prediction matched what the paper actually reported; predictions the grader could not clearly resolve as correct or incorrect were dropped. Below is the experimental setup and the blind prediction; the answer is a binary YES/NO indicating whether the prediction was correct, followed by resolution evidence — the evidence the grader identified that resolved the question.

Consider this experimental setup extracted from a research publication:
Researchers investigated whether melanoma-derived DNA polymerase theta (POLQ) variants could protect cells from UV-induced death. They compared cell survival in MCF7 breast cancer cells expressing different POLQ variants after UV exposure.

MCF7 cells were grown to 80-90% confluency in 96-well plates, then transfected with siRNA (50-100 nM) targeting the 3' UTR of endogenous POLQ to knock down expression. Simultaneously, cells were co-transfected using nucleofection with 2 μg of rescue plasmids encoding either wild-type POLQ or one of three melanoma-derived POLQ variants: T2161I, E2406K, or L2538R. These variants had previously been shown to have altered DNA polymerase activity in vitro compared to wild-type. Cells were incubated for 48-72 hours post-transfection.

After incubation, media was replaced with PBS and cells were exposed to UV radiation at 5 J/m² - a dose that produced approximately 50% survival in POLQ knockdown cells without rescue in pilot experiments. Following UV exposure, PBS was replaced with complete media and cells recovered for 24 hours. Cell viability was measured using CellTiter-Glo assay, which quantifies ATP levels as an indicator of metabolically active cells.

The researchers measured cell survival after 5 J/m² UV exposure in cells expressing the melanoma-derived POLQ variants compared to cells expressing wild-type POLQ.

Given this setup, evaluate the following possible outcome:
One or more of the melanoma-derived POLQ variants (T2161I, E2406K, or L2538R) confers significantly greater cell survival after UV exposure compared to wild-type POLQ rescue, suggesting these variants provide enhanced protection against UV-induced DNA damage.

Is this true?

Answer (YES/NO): NO